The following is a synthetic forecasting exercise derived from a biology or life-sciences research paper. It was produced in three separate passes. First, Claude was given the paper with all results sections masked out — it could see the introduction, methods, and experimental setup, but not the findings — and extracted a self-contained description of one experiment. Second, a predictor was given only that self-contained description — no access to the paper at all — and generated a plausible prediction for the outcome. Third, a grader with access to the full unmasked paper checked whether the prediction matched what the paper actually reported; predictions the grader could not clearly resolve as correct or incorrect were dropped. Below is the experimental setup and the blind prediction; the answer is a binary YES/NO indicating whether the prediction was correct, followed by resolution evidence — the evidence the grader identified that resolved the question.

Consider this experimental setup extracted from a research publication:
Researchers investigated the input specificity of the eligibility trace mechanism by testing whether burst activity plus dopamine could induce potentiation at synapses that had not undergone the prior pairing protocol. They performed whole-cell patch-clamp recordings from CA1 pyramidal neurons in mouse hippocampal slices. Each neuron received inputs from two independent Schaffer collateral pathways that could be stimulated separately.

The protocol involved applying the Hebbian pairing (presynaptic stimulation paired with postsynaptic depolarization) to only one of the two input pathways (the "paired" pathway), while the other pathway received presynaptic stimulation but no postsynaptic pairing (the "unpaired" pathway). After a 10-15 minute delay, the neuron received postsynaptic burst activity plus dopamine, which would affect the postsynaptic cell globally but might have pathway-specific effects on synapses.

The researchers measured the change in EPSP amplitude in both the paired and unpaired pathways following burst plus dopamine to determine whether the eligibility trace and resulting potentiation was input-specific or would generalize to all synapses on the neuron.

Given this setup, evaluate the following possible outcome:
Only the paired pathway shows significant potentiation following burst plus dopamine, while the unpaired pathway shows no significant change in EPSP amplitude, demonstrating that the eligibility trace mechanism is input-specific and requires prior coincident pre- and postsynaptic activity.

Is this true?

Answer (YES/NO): YES